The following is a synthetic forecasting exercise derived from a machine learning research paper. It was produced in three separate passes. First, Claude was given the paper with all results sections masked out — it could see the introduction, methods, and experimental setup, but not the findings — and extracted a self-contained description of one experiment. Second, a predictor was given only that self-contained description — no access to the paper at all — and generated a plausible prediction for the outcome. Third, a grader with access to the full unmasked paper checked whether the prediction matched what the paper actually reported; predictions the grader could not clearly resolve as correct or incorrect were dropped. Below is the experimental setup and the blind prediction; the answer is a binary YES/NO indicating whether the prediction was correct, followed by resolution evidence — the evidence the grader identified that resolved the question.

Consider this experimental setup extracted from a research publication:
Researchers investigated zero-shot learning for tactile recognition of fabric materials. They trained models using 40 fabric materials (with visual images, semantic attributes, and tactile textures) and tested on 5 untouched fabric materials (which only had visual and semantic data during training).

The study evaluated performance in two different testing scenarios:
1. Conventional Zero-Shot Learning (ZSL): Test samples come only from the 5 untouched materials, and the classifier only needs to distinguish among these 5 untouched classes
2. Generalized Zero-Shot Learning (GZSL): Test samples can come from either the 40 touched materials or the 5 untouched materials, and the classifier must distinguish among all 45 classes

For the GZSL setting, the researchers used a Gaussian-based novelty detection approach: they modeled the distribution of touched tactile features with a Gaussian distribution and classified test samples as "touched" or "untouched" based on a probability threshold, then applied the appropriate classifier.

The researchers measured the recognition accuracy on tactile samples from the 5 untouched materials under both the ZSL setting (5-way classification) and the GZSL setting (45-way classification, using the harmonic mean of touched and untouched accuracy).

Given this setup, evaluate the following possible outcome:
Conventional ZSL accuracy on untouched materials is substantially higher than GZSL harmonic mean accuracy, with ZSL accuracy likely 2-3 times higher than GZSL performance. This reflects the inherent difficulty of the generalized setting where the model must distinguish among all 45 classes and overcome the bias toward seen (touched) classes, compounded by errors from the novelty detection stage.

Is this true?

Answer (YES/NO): NO